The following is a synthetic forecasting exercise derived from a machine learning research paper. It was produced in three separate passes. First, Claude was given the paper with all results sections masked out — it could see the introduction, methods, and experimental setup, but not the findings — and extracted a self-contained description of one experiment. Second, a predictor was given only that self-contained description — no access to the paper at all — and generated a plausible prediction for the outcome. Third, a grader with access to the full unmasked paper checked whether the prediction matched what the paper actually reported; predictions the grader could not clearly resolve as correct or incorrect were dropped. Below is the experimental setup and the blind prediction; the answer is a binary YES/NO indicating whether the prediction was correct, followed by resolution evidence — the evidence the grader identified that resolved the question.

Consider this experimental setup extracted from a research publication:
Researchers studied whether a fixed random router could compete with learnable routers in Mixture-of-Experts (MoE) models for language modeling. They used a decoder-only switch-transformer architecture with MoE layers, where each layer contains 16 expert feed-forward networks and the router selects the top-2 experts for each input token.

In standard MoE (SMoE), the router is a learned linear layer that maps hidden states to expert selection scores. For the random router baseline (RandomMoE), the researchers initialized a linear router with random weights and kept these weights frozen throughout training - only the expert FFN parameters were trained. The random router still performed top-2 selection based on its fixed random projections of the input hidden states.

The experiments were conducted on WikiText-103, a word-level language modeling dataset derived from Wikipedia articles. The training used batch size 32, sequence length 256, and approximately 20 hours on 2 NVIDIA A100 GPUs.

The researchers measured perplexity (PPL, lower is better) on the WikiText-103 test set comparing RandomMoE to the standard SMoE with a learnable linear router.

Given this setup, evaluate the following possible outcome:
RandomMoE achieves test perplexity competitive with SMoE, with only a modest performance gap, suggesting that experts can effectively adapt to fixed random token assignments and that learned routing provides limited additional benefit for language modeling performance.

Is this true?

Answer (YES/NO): YES